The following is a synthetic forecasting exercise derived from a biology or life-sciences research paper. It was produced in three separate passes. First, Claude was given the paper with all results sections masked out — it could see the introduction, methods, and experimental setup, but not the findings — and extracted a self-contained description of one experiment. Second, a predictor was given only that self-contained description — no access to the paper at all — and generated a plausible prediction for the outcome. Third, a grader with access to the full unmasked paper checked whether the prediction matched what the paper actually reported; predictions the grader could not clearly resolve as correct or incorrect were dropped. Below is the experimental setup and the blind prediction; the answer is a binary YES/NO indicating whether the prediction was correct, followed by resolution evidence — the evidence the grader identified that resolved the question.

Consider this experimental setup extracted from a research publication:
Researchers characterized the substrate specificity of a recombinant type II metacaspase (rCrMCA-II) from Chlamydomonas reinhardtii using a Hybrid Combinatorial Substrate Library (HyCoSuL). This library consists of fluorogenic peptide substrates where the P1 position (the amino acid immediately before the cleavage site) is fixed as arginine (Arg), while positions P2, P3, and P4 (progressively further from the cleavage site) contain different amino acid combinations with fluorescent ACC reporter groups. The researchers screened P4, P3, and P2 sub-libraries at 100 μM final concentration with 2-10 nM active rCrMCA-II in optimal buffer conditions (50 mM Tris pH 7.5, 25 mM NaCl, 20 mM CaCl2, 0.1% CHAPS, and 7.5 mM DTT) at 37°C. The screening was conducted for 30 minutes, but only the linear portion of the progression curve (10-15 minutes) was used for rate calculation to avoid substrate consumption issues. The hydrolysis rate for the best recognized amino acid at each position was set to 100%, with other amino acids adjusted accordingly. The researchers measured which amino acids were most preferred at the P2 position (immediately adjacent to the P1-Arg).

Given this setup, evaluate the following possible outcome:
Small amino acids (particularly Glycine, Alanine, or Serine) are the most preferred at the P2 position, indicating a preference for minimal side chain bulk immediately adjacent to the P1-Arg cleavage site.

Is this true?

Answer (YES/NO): NO